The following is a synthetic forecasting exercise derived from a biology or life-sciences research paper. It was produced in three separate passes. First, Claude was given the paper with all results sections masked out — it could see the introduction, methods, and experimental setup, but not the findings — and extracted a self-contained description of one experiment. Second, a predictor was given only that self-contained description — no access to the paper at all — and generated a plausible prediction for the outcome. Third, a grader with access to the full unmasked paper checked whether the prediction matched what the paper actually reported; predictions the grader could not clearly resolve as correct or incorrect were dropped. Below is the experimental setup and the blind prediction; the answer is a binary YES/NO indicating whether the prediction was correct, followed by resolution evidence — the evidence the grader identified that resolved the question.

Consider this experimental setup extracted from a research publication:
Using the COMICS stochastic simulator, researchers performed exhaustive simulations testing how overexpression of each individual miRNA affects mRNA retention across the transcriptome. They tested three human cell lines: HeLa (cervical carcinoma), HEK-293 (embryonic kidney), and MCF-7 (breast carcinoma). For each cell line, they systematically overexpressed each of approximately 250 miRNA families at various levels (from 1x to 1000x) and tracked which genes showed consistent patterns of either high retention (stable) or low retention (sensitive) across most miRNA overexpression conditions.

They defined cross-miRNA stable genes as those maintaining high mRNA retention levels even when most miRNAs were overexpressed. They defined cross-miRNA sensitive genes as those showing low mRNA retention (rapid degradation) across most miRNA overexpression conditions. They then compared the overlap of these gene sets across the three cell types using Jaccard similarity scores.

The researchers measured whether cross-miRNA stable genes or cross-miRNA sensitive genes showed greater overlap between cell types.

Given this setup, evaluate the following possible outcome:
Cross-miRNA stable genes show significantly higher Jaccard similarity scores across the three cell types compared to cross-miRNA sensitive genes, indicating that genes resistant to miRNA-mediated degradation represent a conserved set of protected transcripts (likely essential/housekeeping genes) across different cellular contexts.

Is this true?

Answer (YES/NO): YES